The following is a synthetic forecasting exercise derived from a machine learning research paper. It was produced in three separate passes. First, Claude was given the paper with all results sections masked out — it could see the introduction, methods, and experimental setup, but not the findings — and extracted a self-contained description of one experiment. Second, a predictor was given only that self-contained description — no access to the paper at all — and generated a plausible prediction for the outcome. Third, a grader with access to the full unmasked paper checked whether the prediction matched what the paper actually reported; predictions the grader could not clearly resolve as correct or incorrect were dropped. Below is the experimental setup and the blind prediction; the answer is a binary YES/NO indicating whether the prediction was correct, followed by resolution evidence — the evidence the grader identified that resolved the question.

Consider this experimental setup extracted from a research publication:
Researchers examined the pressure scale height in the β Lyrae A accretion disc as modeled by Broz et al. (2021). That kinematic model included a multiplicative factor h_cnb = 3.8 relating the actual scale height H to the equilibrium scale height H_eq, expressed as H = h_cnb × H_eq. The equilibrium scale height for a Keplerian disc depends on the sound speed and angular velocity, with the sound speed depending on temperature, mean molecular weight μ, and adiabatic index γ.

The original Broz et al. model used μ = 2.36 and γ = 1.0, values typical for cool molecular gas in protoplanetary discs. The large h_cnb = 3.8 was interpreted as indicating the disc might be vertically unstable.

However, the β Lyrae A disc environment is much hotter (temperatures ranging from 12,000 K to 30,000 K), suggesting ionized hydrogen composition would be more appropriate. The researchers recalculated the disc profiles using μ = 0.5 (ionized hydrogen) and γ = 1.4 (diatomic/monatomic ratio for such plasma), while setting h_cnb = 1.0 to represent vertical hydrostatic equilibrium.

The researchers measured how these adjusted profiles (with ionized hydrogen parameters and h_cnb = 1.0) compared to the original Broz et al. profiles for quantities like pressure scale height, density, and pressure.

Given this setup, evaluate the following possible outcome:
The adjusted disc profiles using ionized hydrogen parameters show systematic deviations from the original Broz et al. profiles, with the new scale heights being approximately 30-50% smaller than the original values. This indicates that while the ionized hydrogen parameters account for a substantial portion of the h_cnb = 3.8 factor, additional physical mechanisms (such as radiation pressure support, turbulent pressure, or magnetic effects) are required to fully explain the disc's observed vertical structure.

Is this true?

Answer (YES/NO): NO